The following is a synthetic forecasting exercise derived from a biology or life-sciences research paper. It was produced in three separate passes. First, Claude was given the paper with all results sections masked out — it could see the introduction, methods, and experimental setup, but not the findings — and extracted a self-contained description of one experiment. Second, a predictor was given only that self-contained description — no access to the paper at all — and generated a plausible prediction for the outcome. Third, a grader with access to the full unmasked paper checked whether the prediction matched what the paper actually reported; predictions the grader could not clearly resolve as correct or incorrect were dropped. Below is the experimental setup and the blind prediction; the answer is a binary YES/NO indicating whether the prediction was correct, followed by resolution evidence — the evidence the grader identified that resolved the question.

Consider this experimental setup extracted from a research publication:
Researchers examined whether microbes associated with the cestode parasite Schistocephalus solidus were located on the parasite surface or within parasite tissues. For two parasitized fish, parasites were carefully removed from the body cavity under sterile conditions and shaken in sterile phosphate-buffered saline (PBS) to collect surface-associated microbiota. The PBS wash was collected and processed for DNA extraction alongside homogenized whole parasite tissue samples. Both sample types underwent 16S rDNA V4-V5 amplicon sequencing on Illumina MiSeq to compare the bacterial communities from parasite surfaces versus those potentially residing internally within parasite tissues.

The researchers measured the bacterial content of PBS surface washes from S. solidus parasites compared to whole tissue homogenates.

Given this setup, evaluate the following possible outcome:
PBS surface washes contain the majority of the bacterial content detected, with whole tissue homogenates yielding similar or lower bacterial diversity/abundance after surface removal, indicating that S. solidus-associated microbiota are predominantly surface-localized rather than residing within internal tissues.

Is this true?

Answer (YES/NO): NO